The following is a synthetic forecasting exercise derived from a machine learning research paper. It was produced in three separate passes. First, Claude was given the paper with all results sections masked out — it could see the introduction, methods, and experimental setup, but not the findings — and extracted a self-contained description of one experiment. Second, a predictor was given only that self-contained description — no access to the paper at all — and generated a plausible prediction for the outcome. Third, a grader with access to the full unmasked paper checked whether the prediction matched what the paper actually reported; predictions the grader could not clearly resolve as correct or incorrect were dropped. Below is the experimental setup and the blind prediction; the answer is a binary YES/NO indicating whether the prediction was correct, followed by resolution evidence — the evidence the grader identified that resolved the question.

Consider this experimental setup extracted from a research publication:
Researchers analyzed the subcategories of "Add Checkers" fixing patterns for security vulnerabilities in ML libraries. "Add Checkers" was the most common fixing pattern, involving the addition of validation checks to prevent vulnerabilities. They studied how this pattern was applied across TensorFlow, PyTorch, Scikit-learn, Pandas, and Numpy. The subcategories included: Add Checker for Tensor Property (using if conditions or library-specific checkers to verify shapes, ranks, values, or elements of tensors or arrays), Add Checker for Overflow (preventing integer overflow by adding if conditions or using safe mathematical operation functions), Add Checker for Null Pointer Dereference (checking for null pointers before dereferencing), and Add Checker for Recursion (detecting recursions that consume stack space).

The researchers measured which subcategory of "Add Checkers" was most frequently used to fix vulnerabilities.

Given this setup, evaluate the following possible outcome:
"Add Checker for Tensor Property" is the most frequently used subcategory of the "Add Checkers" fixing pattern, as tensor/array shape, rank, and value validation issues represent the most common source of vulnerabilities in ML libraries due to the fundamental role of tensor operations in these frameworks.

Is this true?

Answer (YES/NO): YES